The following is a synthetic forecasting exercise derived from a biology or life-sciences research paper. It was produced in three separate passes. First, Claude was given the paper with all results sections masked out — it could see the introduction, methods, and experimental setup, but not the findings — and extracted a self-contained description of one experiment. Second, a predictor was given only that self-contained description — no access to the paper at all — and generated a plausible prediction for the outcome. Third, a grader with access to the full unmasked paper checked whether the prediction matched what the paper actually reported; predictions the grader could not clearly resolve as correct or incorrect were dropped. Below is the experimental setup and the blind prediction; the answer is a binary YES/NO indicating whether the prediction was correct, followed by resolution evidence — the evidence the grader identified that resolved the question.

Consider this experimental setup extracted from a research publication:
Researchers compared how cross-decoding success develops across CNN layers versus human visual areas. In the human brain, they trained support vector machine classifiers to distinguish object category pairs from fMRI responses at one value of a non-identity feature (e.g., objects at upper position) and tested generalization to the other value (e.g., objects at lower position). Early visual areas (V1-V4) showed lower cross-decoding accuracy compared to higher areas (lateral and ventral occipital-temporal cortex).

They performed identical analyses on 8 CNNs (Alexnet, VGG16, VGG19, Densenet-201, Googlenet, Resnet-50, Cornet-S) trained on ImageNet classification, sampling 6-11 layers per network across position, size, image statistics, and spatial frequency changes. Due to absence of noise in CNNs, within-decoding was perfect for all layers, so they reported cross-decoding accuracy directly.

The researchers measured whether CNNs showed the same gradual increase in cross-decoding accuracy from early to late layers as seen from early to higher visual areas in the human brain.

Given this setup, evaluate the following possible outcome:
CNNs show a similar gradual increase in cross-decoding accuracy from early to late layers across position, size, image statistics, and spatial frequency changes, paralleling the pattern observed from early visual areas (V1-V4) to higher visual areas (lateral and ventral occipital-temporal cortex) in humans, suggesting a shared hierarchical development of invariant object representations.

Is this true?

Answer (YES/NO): NO